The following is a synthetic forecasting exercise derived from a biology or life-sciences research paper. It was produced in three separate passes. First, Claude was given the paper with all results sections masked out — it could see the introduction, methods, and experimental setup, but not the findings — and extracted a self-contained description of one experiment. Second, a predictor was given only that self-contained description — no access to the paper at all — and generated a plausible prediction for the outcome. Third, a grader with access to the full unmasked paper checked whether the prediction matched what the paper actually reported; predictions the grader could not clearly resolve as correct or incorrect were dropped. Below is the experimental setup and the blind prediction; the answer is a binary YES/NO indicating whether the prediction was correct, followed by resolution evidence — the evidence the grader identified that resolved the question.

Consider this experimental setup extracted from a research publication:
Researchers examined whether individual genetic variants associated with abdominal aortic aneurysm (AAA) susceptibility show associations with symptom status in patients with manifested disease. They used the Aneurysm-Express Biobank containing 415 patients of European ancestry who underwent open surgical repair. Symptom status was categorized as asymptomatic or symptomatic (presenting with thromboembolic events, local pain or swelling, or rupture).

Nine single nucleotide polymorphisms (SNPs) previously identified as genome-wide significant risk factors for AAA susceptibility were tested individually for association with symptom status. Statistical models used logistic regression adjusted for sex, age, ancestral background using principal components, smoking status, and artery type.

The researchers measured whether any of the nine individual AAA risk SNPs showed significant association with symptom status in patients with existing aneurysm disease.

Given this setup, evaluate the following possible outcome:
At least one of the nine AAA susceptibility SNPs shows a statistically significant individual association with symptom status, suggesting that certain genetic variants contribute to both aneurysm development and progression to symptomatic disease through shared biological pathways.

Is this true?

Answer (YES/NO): NO